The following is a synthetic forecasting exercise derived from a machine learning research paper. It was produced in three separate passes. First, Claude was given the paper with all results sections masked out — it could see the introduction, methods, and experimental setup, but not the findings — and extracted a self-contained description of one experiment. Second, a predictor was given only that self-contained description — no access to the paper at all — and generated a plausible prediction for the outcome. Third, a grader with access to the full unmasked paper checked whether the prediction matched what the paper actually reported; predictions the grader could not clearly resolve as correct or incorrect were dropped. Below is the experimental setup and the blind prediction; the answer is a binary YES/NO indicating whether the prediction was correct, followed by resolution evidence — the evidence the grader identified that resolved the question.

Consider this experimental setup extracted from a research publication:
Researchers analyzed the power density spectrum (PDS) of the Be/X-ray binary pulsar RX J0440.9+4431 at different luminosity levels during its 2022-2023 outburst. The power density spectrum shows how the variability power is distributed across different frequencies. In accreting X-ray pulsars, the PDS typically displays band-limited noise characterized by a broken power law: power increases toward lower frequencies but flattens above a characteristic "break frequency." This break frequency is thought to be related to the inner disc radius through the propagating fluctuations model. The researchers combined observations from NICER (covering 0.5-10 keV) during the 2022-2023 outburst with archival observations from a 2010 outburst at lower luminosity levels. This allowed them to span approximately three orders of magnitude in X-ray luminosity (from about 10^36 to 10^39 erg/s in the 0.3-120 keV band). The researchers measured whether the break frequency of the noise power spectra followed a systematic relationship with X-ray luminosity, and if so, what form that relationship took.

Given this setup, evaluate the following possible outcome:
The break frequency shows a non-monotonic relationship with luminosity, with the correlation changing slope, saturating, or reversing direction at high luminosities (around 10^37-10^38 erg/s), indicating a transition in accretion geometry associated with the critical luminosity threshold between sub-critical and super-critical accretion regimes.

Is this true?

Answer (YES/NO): NO